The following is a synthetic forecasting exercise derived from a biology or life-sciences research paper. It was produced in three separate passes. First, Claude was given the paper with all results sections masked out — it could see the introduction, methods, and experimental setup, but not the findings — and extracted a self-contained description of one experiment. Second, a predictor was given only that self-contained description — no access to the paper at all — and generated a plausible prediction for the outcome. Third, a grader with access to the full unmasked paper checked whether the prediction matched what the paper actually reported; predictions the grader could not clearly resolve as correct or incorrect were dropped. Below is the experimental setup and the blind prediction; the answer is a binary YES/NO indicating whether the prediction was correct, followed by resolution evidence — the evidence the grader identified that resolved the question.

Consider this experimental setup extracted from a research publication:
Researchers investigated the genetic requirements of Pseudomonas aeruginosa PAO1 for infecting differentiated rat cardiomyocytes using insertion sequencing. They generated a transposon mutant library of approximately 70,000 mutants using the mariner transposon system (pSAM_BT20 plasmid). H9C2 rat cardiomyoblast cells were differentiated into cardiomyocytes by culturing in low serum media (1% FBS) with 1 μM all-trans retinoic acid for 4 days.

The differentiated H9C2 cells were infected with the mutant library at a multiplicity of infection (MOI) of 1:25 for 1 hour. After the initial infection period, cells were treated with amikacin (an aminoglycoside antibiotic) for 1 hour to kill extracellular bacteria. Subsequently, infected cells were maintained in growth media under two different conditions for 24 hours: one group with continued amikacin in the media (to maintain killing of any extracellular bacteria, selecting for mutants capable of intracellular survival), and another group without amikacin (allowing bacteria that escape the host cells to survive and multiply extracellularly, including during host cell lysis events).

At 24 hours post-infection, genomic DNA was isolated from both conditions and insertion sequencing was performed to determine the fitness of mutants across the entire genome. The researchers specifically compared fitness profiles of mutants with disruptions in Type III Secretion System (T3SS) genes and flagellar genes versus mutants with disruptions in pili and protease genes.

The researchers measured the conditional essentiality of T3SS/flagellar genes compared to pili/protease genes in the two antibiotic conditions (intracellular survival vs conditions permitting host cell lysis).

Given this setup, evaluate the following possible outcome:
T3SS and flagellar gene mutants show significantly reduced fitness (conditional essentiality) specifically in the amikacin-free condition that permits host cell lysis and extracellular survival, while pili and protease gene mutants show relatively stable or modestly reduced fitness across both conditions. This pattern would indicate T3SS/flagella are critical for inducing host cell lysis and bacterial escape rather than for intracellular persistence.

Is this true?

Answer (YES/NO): NO